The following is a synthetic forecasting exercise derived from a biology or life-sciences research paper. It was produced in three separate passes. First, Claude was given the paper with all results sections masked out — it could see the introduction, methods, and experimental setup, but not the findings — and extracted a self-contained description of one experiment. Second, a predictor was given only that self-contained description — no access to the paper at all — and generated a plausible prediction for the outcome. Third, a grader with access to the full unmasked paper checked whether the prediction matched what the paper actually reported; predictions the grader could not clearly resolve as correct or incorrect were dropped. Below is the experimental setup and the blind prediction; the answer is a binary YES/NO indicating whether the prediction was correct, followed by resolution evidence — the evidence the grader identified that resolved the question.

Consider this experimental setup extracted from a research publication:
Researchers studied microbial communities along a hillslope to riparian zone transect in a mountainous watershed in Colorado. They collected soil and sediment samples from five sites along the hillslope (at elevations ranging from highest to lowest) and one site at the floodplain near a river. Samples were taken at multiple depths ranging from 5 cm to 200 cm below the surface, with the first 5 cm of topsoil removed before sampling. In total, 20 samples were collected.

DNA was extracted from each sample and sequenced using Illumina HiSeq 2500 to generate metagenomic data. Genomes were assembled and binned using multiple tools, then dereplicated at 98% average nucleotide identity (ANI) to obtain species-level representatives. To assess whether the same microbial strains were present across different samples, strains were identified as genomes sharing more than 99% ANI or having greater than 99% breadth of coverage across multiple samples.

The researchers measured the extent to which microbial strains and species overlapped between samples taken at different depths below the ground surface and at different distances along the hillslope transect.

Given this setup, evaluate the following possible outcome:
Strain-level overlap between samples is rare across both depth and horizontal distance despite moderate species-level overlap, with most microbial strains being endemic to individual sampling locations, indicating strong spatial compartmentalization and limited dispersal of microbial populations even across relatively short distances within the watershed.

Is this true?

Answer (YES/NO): YES